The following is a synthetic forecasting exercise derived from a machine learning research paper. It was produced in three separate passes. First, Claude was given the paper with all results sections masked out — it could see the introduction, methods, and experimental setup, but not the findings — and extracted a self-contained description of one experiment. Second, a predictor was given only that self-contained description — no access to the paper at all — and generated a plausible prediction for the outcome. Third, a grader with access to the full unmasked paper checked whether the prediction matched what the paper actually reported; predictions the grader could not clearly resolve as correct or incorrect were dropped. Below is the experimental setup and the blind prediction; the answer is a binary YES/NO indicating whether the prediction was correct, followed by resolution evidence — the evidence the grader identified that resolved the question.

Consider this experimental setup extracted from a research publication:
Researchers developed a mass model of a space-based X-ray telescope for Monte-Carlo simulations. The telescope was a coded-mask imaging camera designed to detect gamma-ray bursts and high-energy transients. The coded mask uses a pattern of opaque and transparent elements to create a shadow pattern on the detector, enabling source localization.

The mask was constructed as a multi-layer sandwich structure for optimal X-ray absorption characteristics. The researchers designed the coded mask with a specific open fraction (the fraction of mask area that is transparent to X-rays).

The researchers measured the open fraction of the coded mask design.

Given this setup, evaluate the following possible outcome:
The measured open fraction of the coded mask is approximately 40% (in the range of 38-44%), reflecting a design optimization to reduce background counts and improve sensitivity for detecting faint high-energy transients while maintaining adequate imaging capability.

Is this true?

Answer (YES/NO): YES